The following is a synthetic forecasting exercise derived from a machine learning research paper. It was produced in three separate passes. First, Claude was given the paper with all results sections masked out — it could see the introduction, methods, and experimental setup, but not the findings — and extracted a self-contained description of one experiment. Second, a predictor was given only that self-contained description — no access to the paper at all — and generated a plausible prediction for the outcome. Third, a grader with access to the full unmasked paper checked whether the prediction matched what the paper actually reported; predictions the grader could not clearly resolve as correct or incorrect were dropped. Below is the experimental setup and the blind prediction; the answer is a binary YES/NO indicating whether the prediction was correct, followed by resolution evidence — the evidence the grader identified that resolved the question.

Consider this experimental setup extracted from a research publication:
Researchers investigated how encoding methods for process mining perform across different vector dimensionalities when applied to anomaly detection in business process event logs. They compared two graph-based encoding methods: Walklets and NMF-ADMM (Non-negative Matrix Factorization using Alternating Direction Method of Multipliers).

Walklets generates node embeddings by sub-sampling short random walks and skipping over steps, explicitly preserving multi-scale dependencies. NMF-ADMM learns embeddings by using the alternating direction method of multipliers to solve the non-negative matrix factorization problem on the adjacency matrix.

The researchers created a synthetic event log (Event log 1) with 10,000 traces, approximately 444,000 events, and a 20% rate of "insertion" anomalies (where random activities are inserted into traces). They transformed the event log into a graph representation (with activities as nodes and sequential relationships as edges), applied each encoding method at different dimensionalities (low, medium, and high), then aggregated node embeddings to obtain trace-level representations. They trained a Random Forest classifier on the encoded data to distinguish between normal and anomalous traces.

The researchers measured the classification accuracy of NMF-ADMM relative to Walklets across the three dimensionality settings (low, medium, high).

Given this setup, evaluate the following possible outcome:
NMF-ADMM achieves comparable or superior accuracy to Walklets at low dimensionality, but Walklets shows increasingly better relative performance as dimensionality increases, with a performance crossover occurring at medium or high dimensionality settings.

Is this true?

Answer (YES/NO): NO